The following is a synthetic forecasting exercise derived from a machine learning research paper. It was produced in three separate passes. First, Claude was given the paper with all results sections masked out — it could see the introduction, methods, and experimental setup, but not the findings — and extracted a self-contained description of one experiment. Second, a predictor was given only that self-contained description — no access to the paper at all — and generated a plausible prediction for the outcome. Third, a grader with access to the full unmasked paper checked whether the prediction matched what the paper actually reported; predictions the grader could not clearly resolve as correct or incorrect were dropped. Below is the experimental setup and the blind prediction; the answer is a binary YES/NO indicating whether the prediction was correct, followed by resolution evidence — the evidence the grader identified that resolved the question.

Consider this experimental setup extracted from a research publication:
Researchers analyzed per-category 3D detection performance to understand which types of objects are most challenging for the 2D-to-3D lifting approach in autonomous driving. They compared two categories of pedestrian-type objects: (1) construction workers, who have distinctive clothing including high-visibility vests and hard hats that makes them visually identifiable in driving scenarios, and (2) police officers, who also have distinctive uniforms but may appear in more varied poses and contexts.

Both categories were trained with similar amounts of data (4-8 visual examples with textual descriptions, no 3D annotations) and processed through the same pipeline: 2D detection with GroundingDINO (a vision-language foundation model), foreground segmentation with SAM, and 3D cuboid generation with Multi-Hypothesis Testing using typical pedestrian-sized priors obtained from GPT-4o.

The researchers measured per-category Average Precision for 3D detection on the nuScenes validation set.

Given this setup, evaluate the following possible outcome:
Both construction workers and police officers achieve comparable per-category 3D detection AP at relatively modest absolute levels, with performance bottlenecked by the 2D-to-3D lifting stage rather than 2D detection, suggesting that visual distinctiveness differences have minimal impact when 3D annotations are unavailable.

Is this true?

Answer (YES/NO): NO